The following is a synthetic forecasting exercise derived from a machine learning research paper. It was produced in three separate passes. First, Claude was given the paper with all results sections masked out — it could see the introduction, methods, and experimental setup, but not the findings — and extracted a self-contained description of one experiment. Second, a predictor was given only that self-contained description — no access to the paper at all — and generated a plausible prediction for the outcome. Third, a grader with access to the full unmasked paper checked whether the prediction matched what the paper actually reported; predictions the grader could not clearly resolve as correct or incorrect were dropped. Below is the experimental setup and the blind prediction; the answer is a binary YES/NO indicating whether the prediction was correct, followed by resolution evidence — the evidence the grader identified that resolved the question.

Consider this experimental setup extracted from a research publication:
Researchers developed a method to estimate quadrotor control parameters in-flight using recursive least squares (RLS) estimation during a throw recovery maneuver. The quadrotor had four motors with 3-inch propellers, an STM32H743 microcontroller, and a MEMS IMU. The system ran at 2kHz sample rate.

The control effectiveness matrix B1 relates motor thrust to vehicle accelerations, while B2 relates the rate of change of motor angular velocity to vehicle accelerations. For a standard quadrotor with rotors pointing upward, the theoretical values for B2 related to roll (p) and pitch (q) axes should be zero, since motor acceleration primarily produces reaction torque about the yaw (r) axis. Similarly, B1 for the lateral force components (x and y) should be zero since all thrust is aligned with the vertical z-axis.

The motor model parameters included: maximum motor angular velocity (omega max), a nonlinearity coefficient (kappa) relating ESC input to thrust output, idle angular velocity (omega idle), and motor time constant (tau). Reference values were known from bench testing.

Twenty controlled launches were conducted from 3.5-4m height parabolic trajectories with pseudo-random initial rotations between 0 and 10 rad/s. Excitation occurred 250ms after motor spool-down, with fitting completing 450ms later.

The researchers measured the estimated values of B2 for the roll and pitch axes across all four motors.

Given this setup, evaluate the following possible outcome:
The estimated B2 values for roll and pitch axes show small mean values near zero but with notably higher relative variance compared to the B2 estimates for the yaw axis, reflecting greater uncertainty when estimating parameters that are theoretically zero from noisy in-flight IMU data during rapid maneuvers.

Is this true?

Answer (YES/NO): NO